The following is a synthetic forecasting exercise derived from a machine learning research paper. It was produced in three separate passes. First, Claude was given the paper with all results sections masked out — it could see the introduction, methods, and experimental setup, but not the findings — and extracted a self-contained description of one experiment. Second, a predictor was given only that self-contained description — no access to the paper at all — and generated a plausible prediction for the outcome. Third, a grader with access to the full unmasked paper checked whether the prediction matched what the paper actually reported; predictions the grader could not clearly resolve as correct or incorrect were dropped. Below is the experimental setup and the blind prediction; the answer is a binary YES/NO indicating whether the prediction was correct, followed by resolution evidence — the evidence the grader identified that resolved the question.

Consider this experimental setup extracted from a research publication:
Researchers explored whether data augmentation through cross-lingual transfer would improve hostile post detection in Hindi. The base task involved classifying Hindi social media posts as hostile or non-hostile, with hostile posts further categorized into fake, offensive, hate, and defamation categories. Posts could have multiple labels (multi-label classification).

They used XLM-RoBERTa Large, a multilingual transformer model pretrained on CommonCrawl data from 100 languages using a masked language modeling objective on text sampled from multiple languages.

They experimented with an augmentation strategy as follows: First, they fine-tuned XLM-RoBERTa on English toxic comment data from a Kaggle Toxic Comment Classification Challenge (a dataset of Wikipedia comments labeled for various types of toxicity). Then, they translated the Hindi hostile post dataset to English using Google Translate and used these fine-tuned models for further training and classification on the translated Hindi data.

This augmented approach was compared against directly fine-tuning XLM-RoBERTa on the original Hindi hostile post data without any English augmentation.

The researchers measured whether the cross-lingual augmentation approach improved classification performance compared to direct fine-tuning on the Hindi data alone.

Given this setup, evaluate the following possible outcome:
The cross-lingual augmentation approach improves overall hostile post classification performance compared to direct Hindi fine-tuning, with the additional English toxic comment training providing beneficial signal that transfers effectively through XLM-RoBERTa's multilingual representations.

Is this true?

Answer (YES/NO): NO